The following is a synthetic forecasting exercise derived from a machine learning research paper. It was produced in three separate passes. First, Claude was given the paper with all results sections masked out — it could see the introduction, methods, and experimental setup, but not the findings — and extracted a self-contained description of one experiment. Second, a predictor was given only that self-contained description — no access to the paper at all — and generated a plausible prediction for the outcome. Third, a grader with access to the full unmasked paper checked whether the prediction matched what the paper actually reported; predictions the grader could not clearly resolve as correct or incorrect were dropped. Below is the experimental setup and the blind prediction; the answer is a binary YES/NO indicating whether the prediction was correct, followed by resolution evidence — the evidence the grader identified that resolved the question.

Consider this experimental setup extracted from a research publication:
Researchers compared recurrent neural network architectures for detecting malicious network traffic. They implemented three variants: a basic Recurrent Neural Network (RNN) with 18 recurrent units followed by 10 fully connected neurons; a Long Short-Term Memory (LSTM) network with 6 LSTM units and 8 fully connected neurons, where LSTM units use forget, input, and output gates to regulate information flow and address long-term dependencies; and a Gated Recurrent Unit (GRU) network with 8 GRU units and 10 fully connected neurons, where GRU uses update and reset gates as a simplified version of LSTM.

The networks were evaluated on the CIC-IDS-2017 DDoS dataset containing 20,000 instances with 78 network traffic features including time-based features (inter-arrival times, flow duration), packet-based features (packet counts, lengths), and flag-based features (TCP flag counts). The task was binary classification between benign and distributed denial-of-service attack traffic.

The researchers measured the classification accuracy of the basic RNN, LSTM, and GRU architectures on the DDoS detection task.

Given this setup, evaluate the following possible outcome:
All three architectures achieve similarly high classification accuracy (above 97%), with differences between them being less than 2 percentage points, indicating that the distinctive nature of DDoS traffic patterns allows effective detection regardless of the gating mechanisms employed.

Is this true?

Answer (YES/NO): YES